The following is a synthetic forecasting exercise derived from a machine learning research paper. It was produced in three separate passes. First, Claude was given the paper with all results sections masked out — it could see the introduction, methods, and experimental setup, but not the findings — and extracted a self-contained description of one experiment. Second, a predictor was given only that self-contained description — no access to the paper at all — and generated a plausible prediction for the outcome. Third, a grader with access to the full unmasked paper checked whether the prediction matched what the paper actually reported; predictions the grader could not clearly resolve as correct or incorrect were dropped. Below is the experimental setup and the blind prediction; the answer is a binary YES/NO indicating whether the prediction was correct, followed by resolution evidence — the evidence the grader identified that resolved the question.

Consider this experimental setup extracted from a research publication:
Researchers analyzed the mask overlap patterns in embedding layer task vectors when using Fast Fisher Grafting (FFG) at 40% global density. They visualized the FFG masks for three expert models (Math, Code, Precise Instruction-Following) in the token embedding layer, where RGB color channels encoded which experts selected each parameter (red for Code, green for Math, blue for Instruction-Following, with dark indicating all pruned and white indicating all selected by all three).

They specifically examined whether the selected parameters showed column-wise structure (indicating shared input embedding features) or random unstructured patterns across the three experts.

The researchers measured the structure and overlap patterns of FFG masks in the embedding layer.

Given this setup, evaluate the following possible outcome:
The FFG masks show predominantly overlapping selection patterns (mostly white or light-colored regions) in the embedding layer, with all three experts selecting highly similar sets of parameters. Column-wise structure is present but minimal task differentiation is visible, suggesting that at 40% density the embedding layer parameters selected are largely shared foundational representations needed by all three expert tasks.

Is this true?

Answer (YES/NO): NO